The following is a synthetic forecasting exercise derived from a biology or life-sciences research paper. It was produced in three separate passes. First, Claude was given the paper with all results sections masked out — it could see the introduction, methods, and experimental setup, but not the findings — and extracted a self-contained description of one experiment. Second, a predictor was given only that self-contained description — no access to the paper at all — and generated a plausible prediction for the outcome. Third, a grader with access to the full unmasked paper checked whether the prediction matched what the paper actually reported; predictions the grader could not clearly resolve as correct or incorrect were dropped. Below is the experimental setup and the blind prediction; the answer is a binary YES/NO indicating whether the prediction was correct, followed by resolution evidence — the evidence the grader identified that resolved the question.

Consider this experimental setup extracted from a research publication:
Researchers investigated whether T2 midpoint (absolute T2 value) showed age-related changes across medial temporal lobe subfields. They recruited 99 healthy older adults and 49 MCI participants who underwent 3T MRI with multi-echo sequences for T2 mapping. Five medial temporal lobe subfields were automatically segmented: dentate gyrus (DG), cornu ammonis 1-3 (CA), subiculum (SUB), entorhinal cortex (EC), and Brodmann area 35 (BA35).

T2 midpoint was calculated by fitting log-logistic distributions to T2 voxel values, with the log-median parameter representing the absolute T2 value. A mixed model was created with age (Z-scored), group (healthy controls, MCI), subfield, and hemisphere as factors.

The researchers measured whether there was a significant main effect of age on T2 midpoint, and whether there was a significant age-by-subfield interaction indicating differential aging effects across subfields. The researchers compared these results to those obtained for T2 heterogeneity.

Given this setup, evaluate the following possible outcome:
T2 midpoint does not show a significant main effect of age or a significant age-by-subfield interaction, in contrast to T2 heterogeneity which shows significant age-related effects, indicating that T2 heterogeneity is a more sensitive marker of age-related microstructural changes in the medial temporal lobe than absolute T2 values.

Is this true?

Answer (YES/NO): NO